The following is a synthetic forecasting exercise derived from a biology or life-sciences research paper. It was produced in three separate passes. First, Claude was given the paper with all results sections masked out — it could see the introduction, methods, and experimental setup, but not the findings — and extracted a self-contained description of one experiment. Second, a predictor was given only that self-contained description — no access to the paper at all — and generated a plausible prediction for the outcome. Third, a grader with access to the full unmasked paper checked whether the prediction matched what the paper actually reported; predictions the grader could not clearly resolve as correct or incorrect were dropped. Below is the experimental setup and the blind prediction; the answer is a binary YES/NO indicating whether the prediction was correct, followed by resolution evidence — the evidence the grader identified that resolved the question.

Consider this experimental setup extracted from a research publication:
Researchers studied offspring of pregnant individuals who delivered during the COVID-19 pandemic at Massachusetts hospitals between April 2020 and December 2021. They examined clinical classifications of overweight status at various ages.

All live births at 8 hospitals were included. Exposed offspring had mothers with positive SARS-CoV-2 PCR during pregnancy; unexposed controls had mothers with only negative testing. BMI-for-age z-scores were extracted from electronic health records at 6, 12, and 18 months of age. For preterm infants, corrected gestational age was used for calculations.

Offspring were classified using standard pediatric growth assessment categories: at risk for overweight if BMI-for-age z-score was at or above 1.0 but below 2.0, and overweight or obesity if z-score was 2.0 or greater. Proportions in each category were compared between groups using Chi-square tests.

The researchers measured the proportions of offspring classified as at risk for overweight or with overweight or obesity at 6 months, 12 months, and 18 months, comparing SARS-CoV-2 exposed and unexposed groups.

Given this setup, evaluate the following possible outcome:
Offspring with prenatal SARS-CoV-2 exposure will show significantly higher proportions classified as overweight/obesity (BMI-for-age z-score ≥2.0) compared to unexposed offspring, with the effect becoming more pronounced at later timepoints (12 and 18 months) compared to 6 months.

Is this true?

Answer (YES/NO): NO